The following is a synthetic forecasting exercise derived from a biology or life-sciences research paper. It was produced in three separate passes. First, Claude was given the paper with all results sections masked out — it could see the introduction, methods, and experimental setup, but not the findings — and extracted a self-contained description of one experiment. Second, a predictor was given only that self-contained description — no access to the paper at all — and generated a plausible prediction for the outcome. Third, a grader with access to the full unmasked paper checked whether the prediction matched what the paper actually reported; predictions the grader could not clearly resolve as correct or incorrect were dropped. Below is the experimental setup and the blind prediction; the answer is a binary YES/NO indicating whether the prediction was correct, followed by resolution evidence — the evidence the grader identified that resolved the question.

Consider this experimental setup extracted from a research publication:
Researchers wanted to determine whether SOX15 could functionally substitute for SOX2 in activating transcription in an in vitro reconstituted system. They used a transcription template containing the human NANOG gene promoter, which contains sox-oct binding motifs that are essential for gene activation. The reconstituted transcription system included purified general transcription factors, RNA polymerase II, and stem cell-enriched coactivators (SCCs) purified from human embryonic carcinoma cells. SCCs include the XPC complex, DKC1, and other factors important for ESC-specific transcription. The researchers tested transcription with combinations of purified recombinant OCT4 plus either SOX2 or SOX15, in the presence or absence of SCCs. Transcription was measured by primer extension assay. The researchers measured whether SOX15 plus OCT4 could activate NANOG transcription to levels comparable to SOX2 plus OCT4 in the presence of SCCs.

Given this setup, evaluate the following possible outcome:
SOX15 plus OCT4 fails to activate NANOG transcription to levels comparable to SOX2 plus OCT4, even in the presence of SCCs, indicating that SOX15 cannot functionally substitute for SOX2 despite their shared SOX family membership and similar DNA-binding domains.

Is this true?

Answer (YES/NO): NO